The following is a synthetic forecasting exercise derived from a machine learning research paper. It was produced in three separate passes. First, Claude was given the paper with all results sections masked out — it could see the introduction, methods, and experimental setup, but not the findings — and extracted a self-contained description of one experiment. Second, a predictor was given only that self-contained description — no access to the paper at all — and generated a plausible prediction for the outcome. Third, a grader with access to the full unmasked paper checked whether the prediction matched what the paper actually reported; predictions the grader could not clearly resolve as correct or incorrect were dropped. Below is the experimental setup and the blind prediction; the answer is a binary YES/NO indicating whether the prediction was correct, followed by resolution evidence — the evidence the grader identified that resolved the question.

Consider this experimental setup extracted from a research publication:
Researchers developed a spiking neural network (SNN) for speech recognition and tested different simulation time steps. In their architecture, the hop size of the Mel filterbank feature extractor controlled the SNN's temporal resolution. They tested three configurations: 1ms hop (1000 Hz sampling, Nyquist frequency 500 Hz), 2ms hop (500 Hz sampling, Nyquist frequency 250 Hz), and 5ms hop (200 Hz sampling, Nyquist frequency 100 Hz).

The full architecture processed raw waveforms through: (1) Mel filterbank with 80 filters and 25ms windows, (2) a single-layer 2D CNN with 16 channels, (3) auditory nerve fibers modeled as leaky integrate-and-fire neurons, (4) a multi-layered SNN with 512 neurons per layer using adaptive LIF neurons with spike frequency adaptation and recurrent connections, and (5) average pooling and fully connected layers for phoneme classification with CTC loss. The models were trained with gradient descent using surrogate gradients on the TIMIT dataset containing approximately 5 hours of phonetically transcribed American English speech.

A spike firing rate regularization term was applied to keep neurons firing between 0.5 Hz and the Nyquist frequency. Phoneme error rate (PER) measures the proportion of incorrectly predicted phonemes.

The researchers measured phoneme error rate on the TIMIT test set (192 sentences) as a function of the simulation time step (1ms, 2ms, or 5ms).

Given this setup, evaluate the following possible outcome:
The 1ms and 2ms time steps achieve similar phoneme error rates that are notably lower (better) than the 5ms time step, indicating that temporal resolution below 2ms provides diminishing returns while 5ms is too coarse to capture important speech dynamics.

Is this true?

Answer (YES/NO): NO